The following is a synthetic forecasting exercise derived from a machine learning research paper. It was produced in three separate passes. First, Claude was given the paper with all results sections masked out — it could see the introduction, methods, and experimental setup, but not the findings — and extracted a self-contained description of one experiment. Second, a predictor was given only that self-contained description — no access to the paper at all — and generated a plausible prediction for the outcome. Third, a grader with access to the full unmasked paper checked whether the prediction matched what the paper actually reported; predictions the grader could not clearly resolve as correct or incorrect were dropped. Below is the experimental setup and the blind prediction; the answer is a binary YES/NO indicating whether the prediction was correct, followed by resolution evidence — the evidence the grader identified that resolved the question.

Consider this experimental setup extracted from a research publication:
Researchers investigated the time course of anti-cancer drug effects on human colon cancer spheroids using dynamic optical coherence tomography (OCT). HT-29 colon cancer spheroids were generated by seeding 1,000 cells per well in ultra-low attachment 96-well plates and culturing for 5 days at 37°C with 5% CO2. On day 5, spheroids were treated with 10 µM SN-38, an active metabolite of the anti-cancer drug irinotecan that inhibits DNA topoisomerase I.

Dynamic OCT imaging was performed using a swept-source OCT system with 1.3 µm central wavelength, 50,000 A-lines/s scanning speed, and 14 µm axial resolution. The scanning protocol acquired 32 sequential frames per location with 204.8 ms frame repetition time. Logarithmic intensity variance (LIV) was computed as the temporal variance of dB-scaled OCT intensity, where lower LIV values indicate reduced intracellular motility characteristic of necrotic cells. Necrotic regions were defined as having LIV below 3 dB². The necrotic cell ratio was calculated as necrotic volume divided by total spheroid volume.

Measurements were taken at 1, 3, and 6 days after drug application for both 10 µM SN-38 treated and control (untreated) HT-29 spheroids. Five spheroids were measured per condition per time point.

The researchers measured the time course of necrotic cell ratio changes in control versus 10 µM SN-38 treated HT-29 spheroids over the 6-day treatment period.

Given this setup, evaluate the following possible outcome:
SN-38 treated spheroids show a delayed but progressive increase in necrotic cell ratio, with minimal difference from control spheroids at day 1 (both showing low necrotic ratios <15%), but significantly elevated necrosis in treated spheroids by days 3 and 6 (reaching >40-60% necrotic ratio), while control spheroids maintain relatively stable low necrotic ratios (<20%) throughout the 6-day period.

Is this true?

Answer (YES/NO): NO